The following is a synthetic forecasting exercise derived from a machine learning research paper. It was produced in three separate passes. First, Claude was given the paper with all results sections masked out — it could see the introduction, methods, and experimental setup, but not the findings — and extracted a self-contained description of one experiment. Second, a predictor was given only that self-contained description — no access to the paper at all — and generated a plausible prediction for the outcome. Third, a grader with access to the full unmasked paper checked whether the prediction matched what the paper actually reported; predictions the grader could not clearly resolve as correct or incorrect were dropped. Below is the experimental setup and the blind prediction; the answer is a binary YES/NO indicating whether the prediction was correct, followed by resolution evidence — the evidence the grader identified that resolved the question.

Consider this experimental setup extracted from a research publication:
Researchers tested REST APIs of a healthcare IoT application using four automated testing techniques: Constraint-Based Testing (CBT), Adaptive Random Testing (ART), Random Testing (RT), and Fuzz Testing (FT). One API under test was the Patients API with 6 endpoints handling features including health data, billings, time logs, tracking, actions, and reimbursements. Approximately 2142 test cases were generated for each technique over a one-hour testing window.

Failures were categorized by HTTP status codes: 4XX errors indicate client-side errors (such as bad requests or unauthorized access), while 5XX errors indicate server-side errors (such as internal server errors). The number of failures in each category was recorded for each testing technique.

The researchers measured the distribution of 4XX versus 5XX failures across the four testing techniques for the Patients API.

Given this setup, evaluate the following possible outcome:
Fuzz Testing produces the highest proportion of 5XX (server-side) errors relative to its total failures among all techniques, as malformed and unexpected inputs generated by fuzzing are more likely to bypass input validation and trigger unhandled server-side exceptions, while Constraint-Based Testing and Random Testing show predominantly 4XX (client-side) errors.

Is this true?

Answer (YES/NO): YES